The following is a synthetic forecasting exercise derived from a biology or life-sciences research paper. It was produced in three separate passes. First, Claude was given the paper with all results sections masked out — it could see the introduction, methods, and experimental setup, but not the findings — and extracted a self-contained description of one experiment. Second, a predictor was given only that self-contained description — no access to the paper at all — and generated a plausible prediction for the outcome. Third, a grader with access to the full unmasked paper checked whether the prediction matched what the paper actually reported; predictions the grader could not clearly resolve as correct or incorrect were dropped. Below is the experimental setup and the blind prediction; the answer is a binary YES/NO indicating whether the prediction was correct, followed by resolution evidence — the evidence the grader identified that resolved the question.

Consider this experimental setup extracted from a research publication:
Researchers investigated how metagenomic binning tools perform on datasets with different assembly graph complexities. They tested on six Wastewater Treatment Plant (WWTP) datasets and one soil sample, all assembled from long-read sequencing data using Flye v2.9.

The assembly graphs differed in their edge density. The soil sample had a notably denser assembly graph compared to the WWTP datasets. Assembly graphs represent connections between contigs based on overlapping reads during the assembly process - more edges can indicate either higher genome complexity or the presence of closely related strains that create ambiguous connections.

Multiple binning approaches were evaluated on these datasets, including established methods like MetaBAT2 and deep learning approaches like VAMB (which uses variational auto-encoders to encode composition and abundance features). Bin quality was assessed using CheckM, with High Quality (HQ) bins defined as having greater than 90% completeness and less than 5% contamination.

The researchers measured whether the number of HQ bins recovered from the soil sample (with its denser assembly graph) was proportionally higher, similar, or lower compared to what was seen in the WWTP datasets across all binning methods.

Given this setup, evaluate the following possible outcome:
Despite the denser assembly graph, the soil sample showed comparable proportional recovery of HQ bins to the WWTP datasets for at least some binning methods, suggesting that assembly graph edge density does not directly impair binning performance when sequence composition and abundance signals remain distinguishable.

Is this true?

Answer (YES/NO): NO